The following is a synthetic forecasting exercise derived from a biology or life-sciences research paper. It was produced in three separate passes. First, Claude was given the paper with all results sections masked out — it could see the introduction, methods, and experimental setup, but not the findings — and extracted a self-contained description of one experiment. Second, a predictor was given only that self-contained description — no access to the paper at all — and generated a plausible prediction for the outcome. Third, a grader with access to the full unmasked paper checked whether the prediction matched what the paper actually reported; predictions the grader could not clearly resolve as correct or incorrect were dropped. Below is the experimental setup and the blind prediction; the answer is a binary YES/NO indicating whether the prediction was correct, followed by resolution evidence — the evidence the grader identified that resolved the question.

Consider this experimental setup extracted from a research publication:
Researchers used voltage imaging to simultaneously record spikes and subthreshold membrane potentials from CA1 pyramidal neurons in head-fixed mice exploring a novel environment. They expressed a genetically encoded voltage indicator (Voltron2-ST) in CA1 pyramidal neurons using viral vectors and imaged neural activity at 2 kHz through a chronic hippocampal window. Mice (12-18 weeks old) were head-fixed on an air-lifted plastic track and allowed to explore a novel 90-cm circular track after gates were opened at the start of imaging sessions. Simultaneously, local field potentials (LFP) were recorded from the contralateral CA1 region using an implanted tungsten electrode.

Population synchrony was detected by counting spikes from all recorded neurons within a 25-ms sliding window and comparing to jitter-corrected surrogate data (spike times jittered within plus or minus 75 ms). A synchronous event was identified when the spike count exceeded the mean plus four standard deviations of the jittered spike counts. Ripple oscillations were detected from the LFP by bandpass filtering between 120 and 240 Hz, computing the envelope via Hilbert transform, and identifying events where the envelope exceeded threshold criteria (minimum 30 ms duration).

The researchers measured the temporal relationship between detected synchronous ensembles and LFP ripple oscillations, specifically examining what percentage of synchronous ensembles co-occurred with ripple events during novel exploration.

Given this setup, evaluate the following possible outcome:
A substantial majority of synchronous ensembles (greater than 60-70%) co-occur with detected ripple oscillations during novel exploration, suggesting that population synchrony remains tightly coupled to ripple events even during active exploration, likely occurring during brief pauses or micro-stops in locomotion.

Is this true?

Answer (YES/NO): NO